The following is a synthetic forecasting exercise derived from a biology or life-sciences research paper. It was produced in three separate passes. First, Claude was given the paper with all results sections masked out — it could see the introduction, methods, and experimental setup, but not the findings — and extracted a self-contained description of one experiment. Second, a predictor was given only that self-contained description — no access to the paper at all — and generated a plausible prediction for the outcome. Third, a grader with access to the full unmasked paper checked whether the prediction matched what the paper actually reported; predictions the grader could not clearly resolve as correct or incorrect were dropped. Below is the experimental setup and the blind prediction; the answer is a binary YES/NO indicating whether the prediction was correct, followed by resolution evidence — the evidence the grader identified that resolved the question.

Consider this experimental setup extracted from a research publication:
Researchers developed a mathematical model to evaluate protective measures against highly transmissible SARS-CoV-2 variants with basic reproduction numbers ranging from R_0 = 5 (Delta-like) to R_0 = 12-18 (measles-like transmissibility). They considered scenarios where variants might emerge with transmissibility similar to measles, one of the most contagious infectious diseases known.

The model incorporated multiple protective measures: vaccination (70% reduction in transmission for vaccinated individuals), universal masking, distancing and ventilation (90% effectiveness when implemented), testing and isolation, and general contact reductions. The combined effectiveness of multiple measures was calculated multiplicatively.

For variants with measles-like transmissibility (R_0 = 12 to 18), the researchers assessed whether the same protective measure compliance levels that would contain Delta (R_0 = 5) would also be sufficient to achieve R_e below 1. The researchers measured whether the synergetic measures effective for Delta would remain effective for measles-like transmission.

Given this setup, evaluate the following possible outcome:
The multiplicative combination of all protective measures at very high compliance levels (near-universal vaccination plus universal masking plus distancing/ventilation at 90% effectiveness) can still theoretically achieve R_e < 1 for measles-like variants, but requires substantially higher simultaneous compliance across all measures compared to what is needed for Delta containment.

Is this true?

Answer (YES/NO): NO